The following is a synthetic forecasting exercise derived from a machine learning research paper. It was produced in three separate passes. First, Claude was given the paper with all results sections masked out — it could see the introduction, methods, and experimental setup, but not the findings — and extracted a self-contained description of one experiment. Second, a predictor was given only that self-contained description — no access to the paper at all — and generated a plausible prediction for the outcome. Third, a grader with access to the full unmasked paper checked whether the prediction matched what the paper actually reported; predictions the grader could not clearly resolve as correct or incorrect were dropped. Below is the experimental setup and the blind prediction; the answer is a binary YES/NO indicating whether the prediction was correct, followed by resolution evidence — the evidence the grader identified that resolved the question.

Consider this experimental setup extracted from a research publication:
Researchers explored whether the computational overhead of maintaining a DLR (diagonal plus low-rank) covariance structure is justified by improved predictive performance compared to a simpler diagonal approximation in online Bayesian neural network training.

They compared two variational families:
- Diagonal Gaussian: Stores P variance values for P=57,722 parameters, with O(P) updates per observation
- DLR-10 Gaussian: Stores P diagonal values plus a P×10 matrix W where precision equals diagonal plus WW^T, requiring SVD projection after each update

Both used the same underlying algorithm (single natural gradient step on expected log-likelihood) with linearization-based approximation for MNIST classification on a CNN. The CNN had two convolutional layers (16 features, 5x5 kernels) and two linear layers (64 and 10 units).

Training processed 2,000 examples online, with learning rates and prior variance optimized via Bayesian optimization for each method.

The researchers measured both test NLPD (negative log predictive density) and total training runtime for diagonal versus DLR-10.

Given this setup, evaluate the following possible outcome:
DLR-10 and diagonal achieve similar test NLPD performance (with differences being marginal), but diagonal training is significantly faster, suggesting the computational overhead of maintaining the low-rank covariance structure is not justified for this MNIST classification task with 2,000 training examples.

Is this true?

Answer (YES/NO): NO